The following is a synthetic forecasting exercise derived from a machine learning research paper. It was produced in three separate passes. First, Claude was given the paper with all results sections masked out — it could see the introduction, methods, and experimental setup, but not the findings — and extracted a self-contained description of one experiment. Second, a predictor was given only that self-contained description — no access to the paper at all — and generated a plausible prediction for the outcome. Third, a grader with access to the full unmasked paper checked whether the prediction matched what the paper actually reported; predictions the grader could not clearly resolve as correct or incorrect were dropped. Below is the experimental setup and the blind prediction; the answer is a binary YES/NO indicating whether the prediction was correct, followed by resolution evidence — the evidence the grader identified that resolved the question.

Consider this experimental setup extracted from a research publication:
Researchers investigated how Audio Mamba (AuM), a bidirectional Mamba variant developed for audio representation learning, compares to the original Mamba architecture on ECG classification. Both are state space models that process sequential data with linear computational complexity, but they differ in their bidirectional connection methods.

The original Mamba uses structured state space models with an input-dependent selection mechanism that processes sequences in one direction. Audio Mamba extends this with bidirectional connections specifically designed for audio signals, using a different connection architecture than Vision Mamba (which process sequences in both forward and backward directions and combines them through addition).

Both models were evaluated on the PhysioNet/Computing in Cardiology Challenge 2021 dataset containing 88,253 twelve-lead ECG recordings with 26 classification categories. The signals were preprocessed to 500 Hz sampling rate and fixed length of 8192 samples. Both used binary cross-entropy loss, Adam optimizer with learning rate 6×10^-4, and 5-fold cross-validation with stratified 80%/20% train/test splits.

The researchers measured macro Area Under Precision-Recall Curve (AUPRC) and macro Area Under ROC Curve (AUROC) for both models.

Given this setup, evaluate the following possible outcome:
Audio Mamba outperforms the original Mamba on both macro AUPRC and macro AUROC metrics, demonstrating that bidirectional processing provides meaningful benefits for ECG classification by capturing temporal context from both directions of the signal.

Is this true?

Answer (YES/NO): NO